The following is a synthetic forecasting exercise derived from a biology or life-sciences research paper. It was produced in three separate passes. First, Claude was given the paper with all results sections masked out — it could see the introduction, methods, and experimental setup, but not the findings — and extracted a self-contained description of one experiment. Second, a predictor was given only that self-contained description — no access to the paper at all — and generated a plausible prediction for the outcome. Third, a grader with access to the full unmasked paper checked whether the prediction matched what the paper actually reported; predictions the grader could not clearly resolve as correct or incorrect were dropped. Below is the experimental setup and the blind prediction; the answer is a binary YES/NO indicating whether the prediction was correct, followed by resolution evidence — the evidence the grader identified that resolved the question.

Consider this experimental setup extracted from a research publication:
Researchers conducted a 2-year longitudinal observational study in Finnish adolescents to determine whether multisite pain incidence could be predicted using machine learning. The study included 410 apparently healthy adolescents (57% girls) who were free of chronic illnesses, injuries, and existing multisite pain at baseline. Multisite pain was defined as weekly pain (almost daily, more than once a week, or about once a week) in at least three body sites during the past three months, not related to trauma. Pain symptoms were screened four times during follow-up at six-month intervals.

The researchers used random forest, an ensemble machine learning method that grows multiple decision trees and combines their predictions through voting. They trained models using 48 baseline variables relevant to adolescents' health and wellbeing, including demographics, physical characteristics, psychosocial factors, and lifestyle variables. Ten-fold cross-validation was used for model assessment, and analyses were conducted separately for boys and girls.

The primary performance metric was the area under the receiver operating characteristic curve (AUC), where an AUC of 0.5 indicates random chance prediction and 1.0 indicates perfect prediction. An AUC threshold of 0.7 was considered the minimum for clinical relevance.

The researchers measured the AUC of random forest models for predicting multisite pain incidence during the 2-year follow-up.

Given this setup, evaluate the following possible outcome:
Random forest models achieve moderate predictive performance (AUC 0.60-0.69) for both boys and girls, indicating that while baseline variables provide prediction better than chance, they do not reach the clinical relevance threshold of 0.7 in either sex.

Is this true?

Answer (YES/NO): NO